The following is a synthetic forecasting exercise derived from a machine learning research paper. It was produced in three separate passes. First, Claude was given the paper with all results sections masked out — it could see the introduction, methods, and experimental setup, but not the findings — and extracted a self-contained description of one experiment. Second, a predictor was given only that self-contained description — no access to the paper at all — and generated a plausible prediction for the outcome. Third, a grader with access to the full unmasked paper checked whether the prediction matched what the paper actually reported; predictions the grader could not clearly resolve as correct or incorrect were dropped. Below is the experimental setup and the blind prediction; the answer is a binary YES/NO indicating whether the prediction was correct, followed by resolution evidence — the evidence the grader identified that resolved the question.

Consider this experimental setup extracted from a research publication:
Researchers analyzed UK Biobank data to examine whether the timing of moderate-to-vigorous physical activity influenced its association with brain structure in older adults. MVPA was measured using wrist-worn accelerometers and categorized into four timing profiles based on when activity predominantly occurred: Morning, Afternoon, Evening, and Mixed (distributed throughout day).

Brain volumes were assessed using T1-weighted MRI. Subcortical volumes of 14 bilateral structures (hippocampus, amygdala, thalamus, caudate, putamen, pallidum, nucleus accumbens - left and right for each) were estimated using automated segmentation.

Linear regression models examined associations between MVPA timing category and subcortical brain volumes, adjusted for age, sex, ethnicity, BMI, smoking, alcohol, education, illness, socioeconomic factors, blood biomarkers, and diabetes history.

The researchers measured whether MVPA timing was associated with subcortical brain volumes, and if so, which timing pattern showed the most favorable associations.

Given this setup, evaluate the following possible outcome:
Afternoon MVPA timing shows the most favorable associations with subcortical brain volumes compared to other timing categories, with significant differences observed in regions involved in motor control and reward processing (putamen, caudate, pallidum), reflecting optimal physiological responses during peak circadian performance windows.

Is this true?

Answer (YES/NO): NO